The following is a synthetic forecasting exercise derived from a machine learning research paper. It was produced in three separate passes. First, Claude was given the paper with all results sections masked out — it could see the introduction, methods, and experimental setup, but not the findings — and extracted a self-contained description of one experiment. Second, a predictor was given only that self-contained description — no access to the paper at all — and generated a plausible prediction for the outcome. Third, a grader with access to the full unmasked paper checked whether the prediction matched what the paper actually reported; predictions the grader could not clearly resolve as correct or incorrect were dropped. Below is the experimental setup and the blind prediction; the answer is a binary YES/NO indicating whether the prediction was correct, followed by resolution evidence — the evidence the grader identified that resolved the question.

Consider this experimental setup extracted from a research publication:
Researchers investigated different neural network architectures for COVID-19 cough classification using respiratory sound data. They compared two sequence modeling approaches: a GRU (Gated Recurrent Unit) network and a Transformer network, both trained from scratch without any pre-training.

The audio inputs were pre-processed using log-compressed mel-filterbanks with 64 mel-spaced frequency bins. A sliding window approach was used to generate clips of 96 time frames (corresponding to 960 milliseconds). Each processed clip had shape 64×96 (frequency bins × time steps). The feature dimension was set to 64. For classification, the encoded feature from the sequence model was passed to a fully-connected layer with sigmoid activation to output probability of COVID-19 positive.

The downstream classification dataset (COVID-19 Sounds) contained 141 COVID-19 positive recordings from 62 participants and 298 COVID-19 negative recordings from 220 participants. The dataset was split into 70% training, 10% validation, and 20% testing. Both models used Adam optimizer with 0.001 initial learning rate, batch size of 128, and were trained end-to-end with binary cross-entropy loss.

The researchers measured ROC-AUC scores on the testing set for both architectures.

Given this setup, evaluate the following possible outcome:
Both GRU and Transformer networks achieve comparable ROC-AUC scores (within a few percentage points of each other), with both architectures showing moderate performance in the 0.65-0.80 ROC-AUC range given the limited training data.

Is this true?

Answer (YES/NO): NO